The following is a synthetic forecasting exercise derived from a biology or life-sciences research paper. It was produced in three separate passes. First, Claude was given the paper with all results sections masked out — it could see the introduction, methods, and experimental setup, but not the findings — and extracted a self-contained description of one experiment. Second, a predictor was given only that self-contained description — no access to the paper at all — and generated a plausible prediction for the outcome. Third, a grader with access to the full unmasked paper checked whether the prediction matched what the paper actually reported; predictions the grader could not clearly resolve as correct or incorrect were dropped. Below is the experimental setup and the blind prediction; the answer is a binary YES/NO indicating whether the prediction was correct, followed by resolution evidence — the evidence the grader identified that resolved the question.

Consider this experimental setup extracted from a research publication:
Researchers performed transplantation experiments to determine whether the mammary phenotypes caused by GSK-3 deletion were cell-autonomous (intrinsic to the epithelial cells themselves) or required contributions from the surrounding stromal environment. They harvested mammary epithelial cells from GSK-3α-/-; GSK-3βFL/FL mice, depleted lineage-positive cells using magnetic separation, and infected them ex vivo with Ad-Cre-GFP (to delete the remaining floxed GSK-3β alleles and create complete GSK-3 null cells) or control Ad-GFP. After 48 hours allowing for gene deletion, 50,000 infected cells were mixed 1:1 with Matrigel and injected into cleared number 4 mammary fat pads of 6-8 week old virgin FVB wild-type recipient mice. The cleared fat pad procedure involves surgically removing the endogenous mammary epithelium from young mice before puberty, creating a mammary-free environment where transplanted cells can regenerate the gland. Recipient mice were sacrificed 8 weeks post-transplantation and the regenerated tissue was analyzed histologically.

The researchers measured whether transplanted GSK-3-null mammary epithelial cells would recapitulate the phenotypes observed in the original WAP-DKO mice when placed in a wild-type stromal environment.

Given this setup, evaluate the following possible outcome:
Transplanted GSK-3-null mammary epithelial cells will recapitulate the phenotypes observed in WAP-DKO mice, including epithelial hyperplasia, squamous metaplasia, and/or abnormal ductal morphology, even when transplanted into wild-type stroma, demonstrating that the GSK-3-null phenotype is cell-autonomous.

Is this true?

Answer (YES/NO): YES